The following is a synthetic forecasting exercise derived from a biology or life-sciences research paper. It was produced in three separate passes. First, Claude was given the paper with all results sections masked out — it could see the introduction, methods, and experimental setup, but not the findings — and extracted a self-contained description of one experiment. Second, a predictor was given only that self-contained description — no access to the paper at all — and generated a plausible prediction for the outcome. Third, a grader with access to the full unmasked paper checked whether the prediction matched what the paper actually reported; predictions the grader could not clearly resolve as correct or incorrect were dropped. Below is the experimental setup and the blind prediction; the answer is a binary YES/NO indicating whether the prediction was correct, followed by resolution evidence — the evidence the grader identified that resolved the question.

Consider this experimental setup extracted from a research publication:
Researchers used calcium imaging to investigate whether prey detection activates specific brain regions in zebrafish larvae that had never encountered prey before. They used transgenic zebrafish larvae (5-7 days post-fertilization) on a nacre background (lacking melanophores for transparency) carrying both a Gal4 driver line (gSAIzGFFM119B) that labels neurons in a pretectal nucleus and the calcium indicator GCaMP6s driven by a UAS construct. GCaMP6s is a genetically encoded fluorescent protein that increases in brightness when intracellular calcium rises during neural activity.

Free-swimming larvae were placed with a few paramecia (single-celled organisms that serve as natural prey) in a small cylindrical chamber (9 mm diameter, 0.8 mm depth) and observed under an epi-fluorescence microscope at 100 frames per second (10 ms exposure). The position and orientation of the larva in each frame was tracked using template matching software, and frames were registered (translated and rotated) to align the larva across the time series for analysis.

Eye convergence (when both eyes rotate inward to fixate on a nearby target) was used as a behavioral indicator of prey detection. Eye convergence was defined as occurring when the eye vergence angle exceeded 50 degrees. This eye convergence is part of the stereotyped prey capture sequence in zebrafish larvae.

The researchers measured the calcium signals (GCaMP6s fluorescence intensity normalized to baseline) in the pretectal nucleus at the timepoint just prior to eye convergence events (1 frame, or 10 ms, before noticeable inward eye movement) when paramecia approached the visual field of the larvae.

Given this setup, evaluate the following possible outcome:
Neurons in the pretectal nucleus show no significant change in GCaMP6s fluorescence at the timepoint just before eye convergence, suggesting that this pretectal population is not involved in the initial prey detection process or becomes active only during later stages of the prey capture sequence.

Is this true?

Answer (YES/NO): NO